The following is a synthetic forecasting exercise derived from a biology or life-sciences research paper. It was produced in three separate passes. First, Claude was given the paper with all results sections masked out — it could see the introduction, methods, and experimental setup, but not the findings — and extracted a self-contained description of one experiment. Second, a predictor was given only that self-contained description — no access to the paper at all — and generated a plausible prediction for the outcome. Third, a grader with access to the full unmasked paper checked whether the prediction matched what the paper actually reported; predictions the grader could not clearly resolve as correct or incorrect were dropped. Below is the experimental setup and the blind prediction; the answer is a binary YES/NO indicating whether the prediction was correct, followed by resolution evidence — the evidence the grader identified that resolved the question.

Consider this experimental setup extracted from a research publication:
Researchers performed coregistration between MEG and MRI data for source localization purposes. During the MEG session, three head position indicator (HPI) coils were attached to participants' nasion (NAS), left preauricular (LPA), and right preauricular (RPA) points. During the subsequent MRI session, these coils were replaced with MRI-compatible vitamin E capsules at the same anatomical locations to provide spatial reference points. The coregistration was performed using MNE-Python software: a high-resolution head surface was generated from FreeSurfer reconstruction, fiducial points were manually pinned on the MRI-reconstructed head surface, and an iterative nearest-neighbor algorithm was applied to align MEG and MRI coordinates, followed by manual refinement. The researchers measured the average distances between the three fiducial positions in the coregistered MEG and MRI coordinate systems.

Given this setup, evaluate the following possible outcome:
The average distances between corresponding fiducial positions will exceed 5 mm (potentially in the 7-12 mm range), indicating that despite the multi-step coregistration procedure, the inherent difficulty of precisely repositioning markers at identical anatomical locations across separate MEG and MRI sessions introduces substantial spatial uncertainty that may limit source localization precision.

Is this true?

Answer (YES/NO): NO